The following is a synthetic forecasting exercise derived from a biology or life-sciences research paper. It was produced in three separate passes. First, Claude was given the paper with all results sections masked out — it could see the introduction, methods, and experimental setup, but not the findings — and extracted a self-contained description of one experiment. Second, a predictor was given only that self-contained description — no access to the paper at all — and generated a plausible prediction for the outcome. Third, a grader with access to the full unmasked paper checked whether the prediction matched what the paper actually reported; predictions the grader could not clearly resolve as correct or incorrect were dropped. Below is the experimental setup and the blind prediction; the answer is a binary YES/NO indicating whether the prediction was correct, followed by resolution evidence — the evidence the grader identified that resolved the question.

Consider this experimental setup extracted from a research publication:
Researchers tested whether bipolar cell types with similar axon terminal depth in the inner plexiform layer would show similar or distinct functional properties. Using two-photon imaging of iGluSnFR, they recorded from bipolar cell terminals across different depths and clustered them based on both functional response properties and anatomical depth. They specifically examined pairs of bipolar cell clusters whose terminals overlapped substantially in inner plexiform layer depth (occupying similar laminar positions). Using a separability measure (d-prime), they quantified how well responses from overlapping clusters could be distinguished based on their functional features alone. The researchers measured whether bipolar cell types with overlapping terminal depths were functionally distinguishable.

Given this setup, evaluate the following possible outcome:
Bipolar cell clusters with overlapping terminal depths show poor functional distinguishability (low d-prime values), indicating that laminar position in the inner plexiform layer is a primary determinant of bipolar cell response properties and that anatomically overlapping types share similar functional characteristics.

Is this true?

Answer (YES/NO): NO